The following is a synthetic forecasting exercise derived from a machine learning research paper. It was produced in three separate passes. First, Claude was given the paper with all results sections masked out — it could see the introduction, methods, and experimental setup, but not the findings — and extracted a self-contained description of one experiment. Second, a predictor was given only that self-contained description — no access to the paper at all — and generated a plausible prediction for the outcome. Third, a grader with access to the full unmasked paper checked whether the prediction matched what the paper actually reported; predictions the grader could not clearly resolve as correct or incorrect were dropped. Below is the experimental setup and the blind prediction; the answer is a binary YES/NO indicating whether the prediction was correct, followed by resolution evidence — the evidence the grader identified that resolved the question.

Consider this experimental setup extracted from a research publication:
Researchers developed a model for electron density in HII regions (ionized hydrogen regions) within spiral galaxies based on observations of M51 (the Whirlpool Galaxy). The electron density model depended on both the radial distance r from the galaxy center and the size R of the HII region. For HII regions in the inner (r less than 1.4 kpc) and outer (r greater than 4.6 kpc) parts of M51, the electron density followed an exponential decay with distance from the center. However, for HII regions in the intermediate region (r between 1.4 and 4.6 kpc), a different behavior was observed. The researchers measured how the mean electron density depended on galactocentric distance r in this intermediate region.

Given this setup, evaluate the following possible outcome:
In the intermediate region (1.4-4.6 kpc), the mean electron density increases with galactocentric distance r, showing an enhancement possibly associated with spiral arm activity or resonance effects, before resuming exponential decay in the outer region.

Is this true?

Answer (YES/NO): NO